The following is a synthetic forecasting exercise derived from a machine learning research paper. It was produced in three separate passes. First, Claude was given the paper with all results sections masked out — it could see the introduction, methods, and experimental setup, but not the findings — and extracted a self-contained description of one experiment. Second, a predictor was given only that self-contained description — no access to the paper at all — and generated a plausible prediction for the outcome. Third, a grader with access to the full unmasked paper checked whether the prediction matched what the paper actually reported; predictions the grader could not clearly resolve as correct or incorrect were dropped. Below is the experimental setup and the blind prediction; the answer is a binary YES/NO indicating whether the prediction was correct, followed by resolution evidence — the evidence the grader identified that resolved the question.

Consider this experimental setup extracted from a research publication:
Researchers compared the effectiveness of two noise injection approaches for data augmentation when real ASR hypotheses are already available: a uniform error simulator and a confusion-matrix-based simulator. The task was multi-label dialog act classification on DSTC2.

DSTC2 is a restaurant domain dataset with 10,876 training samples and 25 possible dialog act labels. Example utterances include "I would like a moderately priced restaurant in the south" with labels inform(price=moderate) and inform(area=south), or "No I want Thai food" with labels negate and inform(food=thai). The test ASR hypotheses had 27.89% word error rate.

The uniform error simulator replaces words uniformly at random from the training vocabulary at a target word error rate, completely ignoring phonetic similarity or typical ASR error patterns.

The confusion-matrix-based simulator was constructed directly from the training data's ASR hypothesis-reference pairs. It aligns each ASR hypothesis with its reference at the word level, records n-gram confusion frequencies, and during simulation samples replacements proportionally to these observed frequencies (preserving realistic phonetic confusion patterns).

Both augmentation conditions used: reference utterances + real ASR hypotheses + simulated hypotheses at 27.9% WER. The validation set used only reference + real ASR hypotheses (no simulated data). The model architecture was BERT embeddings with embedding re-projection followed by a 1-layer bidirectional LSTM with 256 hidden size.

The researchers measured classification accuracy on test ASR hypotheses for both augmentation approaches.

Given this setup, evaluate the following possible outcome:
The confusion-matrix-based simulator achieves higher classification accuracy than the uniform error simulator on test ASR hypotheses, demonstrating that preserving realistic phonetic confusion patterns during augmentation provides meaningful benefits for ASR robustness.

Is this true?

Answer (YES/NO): YES